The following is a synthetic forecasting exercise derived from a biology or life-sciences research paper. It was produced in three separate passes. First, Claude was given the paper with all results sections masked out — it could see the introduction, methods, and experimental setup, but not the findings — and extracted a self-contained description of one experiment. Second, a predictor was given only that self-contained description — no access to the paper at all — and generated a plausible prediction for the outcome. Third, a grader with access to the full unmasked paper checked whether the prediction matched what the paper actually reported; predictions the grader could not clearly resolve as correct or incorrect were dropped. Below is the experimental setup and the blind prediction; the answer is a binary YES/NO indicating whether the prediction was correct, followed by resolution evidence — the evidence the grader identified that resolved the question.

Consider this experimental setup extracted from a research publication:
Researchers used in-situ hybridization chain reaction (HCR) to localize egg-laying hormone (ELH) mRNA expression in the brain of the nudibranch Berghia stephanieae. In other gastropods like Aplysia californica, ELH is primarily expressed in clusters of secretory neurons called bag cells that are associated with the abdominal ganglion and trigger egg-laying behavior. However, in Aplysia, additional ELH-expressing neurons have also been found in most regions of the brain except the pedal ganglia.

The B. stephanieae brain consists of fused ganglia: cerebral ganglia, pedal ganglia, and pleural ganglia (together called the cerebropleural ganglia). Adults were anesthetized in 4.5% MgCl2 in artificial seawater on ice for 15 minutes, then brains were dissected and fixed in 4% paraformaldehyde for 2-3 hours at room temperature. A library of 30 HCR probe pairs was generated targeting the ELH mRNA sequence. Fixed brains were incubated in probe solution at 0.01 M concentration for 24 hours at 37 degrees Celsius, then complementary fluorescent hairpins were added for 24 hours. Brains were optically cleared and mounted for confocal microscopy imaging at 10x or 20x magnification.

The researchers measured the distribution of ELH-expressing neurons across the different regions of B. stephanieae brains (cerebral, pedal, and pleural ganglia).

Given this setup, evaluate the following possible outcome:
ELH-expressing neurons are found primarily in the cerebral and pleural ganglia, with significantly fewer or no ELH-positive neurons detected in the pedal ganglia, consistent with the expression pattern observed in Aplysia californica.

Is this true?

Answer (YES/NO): NO